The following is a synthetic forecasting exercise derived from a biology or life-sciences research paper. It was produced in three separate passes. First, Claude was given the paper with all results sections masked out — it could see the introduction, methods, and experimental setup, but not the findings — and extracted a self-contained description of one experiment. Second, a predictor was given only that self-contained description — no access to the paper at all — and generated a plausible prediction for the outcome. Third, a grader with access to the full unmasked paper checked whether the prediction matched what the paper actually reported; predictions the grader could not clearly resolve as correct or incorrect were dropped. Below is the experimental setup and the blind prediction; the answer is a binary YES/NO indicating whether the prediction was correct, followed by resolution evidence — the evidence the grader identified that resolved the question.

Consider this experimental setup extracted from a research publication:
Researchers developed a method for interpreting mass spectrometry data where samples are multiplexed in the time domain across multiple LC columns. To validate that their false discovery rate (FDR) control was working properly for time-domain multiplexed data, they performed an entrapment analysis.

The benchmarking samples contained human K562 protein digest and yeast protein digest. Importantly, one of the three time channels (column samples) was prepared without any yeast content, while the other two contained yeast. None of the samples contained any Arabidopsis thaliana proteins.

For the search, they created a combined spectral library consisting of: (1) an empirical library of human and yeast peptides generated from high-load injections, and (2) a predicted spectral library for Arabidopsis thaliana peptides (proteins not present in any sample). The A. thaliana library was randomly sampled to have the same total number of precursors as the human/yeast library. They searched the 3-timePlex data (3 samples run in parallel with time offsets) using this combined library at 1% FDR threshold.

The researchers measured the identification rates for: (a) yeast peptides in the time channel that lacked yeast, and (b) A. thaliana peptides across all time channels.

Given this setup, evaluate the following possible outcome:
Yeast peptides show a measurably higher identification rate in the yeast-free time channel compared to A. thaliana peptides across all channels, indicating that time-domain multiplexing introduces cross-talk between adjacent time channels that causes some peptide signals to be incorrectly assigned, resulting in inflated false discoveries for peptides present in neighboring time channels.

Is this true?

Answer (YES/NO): NO